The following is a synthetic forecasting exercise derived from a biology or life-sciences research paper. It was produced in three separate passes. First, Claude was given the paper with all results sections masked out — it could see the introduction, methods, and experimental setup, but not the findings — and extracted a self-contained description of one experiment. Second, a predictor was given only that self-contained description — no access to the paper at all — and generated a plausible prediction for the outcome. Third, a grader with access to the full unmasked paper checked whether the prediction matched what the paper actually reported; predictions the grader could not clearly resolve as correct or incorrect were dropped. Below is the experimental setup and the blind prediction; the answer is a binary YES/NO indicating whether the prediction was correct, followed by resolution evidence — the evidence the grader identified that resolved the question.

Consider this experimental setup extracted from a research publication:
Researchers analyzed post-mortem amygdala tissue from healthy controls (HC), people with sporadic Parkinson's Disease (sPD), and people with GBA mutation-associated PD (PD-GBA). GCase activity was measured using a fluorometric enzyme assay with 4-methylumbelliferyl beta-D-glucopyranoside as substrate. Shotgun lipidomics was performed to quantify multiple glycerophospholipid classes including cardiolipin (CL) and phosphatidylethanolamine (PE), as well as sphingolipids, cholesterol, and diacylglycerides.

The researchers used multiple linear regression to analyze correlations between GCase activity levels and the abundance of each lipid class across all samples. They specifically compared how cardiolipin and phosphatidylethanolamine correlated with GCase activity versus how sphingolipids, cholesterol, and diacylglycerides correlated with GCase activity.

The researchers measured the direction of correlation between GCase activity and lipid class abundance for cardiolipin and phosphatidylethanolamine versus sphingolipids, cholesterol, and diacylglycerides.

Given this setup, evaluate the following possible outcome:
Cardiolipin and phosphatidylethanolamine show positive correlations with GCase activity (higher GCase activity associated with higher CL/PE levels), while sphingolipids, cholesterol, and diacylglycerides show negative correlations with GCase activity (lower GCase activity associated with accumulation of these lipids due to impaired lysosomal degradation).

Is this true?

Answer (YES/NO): YES